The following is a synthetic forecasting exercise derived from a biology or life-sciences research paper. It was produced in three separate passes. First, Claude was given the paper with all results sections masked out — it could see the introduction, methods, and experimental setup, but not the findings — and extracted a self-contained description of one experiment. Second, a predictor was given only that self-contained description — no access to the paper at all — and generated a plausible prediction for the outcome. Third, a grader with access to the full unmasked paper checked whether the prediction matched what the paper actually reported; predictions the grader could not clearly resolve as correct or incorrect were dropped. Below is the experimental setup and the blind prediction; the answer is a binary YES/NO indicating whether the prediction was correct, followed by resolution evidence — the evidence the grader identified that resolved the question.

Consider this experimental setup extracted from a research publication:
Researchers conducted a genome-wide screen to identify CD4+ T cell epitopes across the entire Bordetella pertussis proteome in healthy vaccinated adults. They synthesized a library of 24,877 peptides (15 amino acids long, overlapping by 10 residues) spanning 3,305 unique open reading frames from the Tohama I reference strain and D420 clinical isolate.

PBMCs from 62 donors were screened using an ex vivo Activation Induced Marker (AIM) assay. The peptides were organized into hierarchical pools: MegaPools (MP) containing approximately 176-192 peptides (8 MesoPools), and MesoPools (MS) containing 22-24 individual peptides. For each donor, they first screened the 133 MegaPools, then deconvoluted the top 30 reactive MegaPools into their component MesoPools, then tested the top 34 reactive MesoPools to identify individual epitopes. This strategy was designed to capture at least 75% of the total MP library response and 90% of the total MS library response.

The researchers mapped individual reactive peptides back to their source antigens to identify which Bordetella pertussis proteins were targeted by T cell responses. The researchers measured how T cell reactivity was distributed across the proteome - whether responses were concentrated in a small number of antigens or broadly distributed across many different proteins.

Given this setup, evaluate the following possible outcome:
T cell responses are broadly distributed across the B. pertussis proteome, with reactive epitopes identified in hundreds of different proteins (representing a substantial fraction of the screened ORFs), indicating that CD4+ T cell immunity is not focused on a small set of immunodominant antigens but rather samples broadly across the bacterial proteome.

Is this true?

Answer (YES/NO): NO